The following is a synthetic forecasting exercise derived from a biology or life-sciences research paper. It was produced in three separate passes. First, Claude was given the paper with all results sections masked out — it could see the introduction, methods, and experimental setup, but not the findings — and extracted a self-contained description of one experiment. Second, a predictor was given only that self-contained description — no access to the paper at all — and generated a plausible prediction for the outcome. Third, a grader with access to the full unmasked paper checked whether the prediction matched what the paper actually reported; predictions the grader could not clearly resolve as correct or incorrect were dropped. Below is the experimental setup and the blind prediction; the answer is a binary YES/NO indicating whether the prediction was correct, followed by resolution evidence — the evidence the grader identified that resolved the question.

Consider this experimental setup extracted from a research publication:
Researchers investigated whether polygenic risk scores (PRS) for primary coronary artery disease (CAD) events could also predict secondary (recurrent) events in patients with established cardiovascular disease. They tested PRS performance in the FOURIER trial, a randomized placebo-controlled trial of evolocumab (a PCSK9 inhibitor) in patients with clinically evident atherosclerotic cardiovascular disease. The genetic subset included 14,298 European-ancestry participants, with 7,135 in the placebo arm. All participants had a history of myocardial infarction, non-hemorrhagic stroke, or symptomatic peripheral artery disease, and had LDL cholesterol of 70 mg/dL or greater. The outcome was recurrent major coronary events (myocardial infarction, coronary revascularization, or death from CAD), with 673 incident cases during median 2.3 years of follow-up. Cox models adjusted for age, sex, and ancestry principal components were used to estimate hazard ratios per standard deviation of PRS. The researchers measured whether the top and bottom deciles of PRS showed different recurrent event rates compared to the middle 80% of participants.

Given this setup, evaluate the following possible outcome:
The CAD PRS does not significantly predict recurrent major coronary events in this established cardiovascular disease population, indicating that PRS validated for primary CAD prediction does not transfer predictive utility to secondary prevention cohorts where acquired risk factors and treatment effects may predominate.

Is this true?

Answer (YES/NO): NO